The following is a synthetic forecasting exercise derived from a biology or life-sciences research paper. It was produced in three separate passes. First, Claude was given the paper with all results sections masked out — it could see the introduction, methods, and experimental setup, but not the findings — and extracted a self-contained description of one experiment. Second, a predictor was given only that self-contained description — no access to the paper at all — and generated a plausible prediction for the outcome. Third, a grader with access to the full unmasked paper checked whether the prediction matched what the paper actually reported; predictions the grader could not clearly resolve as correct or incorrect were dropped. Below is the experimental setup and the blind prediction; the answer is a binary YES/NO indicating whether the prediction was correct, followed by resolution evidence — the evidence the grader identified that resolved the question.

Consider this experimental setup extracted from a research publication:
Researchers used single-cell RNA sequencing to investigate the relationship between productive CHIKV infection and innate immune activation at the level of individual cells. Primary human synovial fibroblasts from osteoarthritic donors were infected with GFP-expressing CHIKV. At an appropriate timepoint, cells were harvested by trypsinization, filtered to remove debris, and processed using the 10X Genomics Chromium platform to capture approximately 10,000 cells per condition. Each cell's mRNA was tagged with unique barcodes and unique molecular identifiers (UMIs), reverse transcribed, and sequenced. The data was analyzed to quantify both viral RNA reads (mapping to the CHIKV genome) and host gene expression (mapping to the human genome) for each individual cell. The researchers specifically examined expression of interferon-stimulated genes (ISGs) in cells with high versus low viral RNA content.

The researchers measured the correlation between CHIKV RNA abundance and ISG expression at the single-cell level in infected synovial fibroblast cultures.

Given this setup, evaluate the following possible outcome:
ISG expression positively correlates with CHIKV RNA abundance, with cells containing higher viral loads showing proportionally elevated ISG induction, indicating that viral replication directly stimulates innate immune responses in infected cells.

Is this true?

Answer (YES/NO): NO